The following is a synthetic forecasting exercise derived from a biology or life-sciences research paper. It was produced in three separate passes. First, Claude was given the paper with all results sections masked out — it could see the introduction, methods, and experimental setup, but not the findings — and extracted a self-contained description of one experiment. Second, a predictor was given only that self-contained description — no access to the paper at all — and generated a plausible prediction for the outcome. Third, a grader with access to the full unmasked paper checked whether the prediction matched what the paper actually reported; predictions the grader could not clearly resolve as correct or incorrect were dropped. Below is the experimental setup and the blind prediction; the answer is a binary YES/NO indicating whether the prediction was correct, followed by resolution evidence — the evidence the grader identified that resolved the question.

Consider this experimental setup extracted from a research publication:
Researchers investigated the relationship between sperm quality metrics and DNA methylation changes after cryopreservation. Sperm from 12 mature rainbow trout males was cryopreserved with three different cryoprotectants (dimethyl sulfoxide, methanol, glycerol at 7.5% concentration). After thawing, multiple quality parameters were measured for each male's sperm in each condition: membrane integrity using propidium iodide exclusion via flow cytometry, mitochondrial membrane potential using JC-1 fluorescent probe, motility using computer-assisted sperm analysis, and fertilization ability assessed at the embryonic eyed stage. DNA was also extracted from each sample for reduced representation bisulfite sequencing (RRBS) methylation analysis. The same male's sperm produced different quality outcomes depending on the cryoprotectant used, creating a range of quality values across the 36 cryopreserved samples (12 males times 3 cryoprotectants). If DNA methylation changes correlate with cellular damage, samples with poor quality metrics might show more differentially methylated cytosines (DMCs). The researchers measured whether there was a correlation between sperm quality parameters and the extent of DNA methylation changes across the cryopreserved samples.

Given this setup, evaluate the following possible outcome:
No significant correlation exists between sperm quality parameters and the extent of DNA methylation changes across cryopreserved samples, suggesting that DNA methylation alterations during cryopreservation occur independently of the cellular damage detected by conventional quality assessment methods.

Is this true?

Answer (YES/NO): NO